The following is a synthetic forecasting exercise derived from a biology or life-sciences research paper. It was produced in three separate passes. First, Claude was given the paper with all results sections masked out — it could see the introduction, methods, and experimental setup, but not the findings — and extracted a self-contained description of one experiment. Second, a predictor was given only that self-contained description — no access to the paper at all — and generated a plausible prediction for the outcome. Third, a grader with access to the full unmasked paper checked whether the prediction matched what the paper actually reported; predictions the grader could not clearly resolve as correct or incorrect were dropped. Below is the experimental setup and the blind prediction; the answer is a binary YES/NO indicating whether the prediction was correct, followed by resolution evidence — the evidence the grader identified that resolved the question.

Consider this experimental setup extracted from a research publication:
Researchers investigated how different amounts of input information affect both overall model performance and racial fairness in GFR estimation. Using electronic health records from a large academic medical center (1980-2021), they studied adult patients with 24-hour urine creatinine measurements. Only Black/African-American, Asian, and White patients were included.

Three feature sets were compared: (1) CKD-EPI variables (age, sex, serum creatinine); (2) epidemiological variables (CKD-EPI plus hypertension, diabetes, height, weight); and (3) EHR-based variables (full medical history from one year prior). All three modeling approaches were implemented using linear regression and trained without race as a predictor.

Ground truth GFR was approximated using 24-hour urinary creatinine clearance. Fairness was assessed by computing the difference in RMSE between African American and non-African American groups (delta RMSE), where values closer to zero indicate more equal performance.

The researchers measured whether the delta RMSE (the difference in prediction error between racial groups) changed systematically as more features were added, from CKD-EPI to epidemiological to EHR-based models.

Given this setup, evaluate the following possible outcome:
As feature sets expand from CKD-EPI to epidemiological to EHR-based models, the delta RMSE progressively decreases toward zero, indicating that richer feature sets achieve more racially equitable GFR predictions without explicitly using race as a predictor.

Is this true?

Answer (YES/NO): NO